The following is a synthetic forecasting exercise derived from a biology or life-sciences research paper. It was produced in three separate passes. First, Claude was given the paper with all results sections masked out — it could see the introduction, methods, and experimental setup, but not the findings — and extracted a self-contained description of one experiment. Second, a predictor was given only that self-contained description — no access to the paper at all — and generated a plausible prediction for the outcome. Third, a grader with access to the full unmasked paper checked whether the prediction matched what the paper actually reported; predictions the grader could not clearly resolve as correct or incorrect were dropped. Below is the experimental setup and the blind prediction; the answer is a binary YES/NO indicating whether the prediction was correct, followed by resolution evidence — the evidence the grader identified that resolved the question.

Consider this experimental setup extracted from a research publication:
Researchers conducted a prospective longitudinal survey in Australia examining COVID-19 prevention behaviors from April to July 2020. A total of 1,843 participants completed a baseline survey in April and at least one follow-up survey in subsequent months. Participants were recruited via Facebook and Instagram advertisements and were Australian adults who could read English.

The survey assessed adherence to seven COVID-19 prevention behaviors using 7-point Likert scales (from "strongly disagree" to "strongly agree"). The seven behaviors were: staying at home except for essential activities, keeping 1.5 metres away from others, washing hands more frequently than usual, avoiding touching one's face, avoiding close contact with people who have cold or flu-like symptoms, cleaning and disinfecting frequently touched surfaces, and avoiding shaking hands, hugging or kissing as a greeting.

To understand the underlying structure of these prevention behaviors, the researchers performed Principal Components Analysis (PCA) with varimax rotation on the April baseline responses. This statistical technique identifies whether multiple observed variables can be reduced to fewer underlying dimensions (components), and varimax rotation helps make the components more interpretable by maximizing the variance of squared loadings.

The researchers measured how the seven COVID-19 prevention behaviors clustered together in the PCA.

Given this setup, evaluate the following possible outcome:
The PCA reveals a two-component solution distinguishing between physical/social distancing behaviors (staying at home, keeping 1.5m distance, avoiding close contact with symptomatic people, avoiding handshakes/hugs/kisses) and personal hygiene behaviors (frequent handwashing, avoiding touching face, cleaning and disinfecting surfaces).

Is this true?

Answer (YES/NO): YES